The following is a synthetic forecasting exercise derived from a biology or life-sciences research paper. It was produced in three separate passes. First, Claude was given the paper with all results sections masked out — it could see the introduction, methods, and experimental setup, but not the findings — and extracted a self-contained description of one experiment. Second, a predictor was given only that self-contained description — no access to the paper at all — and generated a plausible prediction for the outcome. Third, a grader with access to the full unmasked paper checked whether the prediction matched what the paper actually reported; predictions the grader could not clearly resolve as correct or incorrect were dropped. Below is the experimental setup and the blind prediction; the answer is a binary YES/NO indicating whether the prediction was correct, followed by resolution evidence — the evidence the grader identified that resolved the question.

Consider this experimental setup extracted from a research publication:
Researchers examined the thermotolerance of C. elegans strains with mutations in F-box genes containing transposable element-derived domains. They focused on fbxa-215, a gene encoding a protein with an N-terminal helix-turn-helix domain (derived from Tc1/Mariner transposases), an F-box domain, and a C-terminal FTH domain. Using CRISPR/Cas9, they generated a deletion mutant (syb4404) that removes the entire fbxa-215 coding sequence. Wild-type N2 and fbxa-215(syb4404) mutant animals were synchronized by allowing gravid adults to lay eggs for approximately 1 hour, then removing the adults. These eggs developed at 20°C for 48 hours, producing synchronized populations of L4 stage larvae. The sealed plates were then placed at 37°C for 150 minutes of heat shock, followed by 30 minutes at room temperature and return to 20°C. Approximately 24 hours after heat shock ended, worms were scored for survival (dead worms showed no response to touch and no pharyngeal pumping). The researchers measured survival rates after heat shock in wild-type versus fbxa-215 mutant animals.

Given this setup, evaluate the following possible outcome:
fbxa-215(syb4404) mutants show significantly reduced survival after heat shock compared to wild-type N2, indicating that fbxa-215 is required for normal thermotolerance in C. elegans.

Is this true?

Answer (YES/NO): NO